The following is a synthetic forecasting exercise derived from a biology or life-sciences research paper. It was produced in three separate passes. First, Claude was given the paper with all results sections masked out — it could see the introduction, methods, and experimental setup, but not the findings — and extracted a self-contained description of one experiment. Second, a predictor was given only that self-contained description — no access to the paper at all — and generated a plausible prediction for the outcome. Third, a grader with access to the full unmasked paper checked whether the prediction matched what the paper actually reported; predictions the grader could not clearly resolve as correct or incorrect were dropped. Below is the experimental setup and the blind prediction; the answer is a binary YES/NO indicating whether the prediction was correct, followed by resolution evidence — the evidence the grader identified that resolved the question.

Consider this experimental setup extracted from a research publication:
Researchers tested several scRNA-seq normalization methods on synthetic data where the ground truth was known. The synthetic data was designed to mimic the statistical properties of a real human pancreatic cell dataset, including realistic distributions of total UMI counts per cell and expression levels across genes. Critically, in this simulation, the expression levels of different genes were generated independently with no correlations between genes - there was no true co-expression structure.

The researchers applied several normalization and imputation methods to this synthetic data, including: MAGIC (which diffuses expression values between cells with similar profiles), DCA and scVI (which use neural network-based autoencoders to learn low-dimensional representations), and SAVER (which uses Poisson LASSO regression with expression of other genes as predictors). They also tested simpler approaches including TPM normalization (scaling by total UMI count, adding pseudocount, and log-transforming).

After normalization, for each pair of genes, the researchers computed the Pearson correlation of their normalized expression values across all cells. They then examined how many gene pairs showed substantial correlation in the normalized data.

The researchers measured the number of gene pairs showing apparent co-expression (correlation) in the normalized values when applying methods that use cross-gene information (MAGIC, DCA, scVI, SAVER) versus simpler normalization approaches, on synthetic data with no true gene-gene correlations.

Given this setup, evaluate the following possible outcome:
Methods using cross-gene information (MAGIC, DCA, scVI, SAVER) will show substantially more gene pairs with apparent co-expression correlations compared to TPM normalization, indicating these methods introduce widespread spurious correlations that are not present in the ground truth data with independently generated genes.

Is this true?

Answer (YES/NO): YES